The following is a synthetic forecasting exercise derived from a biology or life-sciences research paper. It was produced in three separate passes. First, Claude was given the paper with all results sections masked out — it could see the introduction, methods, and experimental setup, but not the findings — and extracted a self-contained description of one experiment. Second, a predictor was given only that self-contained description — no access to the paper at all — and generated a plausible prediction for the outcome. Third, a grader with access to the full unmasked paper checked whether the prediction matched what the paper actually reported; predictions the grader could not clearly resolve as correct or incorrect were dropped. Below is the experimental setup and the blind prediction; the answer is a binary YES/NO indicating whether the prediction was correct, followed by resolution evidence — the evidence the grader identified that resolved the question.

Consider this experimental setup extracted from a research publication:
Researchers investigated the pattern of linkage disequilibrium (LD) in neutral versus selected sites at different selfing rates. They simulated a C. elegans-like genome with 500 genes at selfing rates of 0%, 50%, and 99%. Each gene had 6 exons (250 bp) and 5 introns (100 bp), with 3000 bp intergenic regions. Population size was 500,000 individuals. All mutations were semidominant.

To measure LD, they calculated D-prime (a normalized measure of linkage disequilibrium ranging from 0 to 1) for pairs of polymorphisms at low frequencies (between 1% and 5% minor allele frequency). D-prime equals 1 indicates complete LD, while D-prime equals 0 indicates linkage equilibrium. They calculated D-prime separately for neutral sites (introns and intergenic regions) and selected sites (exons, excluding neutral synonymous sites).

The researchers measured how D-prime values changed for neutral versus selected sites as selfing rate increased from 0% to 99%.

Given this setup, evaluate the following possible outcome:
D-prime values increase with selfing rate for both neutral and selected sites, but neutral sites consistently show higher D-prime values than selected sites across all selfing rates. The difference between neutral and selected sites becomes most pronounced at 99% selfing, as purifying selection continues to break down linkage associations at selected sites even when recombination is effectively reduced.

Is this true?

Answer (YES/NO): NO